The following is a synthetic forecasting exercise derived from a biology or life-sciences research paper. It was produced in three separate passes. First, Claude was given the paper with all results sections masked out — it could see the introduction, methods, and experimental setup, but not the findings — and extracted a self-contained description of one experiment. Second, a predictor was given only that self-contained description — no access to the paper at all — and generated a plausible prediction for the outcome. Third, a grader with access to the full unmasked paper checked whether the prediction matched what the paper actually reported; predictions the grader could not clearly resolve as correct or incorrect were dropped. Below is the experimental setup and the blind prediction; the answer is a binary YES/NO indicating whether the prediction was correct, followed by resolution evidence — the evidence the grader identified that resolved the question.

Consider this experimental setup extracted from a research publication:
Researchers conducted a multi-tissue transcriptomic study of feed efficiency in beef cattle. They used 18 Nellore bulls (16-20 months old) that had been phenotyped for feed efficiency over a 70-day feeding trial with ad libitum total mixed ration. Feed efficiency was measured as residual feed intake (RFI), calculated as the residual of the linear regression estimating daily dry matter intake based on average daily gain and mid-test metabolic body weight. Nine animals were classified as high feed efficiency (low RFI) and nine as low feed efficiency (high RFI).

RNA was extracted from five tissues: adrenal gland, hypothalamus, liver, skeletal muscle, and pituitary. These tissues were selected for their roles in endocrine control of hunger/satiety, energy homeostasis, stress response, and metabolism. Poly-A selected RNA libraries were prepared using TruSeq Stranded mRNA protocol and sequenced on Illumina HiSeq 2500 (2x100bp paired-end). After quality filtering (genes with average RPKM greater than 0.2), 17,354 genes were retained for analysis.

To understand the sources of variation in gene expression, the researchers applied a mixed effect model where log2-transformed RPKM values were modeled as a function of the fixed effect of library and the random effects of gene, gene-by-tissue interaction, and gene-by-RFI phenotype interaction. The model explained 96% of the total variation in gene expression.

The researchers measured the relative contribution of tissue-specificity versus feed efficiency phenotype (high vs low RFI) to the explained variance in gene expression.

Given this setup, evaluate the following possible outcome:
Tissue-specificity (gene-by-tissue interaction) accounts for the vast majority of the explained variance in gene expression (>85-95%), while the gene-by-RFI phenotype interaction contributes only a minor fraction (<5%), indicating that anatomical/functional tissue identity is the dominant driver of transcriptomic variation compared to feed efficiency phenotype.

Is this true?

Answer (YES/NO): NO